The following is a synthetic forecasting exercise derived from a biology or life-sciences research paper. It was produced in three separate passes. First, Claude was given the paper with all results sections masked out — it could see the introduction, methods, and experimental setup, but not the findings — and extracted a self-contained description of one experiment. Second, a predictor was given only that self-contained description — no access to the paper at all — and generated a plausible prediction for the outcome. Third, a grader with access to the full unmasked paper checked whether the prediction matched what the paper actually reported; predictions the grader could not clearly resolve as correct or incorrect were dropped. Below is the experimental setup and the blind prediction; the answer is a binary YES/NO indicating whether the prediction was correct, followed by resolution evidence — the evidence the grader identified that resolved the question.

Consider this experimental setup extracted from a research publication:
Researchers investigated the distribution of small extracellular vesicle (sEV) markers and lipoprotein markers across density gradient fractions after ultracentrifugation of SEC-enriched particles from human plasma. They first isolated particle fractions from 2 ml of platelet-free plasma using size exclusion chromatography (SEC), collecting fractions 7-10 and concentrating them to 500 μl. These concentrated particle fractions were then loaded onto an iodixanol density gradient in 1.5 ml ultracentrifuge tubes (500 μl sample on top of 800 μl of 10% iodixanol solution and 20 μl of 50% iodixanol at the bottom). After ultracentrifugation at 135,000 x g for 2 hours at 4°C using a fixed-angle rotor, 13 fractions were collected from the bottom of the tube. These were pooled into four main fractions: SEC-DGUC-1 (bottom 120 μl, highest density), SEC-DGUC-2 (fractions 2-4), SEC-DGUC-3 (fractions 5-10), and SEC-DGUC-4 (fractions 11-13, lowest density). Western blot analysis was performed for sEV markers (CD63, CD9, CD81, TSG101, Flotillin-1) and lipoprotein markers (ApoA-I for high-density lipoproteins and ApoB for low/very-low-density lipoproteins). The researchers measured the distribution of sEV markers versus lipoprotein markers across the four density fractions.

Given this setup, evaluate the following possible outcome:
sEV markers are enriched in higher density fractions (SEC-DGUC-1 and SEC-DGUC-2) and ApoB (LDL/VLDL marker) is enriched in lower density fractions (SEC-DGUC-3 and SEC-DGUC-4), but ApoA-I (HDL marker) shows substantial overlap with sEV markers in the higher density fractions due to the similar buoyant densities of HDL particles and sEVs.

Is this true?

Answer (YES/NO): NO